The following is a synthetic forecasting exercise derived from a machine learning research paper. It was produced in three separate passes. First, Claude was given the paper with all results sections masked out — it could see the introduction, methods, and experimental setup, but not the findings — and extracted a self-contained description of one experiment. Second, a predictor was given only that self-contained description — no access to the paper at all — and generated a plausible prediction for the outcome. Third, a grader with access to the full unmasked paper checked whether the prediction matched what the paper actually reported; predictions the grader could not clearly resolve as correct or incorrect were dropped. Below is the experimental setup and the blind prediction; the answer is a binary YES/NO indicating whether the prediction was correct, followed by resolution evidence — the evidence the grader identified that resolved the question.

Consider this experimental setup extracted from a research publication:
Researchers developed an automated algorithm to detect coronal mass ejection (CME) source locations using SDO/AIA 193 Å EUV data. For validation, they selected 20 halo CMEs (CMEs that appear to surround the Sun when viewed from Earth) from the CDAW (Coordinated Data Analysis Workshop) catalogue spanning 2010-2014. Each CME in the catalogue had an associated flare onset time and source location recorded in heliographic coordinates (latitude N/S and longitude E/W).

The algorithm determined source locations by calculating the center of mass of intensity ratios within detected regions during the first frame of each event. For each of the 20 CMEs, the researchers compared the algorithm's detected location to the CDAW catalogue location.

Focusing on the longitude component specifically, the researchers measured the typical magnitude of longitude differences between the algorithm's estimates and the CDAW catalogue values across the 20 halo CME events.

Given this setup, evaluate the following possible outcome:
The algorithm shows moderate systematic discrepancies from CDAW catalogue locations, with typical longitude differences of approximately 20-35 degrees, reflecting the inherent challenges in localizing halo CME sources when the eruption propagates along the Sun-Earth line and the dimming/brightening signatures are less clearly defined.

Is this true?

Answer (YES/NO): NO